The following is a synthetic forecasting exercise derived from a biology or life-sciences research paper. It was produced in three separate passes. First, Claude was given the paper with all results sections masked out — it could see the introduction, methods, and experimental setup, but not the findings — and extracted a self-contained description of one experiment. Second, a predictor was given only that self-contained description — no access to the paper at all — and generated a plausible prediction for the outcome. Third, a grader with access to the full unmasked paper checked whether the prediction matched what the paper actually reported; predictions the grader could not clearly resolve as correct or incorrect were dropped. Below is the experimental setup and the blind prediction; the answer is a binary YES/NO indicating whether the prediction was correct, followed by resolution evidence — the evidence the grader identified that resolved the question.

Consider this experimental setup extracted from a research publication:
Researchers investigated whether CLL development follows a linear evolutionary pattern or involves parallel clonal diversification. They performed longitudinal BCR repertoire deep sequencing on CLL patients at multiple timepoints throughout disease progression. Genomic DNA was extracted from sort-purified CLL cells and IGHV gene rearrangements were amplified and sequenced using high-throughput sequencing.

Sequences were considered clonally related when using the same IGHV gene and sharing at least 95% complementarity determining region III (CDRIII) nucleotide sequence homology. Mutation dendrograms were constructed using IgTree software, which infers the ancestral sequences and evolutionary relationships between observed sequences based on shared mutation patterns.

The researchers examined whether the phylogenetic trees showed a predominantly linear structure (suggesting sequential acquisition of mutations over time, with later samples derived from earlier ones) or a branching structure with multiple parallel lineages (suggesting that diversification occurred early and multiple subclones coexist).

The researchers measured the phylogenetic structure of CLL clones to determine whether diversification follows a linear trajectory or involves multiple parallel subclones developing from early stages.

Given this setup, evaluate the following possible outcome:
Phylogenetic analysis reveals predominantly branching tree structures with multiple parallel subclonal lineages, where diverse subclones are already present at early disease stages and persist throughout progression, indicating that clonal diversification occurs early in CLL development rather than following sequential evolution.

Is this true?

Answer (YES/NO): YES